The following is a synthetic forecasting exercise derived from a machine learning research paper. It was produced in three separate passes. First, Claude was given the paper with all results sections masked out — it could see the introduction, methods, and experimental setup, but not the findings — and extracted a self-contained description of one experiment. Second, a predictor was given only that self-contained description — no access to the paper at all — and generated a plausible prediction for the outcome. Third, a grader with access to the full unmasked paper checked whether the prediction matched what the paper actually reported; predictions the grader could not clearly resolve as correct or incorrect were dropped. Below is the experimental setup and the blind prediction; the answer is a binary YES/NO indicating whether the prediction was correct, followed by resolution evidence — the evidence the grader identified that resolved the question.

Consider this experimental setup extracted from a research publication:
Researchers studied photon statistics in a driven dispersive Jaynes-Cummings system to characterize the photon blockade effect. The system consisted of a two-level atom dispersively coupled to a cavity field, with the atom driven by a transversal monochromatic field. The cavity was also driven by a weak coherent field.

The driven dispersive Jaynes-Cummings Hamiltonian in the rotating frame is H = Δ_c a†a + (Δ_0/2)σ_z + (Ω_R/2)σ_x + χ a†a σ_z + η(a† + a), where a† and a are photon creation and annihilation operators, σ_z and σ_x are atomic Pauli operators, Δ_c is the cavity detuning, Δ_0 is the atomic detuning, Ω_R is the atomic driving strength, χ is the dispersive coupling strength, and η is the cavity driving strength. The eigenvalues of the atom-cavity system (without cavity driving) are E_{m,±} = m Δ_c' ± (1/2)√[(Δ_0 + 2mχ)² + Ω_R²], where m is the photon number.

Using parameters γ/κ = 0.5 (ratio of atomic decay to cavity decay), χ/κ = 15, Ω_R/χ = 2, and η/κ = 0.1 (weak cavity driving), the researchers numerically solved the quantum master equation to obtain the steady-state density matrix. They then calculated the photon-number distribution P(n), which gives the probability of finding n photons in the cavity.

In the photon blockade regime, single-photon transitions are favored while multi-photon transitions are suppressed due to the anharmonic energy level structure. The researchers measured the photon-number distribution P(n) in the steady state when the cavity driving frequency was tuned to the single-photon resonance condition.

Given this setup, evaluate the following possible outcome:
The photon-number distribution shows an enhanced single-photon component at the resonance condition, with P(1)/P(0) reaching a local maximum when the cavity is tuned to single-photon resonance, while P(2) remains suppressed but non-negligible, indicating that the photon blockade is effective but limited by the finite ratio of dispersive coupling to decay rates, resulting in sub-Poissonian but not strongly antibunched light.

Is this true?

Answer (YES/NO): NO